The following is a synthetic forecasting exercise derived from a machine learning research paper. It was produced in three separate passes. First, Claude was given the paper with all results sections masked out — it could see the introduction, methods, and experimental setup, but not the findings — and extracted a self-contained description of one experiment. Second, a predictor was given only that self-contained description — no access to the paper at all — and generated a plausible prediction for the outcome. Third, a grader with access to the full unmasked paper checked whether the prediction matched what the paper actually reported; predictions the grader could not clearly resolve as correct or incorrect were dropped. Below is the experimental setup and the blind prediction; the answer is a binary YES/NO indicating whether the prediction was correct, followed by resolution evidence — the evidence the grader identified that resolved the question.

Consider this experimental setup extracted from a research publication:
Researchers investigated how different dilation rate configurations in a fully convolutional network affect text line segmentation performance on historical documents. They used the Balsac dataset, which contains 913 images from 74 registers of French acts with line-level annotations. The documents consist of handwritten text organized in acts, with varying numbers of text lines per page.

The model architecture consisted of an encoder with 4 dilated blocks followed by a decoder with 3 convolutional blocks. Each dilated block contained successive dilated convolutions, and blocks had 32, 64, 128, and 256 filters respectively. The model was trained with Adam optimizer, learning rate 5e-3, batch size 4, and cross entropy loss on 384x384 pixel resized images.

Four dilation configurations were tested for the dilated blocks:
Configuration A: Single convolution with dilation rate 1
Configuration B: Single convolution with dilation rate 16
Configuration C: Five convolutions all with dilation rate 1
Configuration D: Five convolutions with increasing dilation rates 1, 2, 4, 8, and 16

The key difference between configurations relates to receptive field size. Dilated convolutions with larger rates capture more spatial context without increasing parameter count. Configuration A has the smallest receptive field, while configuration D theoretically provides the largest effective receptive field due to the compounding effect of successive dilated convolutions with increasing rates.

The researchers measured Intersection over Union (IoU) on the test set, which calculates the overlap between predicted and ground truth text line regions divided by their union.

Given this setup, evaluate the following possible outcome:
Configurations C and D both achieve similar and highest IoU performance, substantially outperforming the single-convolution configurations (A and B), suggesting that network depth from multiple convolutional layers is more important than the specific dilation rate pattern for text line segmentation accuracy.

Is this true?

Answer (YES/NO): NO